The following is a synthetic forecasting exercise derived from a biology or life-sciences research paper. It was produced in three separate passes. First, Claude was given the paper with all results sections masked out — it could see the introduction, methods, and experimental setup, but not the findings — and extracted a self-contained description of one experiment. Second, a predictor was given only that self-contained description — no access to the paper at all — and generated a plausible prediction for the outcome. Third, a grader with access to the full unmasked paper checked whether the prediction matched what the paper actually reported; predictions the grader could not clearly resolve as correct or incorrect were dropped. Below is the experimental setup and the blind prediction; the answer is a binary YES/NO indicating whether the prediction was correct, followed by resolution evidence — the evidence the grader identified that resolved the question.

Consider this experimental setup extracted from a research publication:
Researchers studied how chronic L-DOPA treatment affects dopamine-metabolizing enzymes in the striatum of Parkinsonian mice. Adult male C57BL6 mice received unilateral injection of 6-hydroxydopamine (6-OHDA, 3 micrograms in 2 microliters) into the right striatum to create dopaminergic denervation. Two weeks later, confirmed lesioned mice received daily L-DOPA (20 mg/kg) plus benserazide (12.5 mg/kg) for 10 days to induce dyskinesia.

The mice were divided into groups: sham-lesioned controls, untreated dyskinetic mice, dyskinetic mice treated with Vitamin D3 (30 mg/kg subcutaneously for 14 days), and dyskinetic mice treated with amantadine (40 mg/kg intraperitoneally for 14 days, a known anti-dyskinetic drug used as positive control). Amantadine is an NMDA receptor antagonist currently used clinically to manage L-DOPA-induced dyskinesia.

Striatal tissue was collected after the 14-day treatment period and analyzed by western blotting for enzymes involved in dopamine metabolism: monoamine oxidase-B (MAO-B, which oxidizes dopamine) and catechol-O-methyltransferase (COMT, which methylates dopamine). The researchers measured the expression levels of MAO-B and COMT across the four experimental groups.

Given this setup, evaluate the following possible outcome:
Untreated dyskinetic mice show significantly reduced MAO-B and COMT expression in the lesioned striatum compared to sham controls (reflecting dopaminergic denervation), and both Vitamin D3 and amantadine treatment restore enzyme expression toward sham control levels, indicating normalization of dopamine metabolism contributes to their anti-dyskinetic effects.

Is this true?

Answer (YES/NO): NO